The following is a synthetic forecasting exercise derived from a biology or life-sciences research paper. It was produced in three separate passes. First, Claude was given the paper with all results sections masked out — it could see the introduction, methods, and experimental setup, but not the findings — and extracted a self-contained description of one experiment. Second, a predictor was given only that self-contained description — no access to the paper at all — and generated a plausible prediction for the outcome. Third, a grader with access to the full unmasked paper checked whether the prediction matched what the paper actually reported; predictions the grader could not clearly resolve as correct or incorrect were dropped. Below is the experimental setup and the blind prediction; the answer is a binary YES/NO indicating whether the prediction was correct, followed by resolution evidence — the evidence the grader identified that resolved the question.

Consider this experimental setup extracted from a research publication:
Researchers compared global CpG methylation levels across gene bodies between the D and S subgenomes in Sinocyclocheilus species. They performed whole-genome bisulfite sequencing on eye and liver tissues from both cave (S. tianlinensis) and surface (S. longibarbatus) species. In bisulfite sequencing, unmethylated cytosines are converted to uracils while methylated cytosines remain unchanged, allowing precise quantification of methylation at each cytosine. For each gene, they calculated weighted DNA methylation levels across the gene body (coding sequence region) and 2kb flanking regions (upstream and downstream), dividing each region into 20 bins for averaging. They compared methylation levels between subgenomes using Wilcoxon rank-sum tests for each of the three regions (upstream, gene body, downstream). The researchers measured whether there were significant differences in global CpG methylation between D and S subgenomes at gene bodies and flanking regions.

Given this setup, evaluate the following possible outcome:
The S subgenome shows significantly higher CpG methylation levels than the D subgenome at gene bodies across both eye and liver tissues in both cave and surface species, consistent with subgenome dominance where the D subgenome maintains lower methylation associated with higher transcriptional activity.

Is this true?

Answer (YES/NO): NO